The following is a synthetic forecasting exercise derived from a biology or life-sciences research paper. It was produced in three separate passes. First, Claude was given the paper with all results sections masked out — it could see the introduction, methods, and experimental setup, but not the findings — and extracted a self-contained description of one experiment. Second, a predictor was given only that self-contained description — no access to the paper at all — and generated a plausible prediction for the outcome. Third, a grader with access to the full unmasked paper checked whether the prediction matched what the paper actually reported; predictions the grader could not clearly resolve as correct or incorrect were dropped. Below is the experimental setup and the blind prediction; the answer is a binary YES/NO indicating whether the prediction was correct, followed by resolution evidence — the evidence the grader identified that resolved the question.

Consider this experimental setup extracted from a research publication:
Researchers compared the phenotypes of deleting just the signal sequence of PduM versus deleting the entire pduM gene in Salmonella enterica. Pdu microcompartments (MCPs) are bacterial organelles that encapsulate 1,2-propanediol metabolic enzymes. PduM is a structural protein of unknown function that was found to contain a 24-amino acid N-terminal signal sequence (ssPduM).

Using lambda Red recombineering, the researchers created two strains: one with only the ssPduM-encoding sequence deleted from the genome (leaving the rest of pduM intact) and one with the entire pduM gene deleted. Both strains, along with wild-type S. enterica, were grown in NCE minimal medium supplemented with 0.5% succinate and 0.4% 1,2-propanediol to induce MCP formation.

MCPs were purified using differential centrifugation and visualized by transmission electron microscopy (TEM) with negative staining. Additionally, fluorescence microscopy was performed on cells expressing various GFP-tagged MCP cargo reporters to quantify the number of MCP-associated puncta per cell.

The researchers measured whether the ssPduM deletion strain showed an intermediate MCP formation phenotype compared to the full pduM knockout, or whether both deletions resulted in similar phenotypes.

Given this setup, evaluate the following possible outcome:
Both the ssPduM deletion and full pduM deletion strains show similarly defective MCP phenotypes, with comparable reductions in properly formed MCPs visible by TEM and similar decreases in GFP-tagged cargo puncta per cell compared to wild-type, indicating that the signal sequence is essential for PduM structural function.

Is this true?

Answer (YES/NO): NO